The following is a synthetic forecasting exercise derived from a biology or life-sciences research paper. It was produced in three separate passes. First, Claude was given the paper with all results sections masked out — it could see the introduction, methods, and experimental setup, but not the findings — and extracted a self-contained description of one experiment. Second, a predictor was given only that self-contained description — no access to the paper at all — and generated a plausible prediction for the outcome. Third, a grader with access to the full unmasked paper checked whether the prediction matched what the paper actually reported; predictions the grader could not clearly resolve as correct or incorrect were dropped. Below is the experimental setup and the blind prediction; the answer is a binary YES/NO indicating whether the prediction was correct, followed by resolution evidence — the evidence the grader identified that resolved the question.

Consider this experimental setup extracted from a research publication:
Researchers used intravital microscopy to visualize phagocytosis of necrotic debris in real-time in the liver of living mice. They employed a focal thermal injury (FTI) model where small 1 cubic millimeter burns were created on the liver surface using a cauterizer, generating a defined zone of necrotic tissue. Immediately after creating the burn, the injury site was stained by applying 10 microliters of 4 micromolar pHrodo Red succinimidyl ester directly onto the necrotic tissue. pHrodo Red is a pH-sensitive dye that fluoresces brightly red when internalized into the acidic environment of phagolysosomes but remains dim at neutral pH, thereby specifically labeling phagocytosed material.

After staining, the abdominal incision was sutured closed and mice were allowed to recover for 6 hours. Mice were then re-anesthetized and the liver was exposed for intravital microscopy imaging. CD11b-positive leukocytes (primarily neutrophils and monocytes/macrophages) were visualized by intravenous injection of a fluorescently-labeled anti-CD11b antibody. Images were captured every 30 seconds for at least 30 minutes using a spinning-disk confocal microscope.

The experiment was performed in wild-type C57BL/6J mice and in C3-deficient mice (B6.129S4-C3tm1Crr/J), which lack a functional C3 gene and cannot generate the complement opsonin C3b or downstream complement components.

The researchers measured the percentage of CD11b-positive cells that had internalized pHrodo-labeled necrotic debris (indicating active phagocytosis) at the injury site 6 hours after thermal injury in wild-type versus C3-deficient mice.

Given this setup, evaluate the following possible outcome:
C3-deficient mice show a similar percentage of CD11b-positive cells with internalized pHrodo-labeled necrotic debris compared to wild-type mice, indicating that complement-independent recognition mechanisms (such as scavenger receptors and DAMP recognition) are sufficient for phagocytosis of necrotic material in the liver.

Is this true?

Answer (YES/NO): NO